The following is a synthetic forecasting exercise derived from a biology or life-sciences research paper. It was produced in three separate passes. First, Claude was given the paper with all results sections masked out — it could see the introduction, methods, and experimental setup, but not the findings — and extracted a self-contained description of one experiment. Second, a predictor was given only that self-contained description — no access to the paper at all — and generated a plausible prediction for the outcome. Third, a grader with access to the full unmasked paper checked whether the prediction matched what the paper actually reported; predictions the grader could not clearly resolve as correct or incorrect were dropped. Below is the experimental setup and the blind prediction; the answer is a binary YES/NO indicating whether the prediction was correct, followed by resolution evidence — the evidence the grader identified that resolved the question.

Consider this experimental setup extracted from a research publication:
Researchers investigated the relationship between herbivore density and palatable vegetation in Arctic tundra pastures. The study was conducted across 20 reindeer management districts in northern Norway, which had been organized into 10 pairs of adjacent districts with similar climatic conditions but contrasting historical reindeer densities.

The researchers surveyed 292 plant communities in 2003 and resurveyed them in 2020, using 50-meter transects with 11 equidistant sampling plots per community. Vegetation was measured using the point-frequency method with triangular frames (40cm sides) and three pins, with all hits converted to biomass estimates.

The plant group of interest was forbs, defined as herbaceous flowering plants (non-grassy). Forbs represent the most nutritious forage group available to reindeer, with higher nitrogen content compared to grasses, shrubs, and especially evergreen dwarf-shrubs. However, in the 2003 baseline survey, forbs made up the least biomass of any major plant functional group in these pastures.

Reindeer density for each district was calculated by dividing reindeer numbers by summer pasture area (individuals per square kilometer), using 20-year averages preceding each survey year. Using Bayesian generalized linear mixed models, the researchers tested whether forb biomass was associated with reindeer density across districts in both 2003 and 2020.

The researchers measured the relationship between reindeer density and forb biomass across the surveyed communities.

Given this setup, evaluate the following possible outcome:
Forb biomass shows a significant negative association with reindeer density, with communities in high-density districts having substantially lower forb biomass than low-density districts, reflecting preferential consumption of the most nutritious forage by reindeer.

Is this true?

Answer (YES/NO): NO